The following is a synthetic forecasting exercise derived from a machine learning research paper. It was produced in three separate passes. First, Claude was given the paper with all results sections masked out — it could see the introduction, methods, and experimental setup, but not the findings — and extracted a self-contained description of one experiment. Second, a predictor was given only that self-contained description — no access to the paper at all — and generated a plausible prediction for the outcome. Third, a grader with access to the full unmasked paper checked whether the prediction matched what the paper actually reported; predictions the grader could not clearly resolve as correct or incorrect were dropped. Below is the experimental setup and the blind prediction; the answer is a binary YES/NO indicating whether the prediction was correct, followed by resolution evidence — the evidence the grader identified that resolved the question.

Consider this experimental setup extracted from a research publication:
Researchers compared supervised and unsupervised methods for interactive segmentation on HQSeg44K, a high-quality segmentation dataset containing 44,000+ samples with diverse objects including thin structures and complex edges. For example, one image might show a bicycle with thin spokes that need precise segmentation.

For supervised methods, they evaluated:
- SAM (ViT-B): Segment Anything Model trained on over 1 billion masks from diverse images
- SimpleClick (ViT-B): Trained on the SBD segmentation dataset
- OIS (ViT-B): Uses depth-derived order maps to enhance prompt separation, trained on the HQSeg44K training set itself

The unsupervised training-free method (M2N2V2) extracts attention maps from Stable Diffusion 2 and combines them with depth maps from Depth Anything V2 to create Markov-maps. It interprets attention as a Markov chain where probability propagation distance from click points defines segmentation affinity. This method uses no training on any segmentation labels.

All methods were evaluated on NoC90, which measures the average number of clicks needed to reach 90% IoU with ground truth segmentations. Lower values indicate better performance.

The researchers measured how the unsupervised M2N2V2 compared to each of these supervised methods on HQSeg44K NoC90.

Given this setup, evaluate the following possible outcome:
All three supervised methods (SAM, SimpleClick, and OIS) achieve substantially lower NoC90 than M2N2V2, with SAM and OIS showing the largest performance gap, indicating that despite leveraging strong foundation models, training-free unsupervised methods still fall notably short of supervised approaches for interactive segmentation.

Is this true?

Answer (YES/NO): NO